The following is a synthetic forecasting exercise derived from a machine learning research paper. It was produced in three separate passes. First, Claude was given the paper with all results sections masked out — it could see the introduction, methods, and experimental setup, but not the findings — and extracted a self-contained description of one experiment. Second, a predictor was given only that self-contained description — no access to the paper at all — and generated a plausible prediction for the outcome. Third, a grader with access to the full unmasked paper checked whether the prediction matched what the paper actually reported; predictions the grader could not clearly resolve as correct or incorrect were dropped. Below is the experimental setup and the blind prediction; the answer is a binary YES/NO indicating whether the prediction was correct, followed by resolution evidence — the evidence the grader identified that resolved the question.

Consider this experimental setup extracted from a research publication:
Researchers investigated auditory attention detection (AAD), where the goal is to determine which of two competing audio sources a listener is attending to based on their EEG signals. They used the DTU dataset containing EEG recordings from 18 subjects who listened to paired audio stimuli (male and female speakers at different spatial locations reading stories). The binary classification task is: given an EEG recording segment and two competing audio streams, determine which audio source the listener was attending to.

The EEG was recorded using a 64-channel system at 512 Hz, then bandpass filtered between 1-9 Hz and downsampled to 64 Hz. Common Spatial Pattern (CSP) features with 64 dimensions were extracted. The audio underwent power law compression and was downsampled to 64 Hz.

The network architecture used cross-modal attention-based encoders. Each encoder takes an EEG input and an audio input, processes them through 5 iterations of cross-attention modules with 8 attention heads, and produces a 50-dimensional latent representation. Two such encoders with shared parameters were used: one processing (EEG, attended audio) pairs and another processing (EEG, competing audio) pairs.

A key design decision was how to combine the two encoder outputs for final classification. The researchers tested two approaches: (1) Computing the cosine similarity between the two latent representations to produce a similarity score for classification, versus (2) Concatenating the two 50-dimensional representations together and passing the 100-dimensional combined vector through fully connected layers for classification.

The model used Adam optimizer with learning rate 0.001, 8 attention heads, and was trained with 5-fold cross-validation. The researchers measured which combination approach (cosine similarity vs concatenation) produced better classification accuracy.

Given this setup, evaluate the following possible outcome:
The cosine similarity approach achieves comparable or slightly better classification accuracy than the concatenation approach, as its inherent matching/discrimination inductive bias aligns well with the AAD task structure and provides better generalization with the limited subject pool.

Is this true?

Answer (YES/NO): NO